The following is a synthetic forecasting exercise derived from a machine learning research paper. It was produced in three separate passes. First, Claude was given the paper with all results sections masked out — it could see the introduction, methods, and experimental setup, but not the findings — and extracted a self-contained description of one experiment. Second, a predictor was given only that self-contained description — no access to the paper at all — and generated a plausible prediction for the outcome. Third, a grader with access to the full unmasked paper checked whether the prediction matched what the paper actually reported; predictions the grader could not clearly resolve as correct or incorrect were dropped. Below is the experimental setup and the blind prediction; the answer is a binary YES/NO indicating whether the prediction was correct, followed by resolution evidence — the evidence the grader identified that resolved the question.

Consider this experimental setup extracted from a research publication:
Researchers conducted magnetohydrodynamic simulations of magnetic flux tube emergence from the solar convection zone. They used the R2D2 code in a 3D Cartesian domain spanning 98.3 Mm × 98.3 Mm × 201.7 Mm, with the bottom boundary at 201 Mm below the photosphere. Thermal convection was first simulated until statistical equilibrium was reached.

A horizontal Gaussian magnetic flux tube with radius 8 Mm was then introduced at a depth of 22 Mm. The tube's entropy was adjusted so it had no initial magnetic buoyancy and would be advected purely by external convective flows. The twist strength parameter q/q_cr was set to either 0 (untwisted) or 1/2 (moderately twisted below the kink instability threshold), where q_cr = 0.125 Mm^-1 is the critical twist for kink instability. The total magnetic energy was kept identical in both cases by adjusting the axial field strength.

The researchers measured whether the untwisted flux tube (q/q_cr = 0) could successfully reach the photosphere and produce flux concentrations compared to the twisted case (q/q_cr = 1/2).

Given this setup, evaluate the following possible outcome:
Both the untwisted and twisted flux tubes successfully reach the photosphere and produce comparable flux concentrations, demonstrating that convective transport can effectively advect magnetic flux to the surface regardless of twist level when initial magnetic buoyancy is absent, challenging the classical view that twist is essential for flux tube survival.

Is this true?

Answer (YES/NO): NO